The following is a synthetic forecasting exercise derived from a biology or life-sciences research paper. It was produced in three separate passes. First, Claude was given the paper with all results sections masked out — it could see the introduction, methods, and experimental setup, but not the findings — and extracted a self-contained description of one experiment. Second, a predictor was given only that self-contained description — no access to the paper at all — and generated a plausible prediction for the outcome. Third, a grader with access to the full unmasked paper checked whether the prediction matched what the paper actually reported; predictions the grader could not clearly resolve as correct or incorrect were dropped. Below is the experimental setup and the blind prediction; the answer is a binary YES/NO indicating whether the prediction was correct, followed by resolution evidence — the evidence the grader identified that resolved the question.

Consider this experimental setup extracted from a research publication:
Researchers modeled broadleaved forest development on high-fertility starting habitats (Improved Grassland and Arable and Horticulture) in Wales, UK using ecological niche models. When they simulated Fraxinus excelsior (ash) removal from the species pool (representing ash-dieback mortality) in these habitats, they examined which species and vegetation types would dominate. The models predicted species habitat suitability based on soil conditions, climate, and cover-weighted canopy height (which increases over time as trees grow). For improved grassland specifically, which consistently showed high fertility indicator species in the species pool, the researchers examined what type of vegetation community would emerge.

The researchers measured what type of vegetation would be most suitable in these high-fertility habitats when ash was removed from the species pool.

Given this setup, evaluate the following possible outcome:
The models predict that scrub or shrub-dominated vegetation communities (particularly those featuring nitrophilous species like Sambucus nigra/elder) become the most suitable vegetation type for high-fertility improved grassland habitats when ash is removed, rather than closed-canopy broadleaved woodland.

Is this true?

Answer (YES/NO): NO